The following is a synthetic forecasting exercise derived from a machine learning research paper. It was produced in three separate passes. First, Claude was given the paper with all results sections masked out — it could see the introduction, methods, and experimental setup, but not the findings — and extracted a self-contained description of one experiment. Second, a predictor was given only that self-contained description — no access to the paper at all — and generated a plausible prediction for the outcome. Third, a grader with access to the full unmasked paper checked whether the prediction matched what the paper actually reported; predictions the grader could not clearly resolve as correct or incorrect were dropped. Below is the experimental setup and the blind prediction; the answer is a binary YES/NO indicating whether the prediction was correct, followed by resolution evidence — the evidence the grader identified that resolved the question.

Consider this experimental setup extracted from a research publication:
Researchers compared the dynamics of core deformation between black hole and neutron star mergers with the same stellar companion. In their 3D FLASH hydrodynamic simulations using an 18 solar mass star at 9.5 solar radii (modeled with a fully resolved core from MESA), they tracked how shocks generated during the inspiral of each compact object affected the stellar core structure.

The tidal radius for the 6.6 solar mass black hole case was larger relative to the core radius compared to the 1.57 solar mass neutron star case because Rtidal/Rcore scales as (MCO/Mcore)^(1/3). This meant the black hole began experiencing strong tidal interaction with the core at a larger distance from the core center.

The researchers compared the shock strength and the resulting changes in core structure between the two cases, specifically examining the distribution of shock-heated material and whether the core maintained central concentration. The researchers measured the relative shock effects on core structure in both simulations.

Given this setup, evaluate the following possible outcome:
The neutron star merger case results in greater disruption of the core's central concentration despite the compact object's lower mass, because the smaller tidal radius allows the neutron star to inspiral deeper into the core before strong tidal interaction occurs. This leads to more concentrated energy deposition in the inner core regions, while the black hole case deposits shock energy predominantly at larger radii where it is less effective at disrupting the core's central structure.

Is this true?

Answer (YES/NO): NO